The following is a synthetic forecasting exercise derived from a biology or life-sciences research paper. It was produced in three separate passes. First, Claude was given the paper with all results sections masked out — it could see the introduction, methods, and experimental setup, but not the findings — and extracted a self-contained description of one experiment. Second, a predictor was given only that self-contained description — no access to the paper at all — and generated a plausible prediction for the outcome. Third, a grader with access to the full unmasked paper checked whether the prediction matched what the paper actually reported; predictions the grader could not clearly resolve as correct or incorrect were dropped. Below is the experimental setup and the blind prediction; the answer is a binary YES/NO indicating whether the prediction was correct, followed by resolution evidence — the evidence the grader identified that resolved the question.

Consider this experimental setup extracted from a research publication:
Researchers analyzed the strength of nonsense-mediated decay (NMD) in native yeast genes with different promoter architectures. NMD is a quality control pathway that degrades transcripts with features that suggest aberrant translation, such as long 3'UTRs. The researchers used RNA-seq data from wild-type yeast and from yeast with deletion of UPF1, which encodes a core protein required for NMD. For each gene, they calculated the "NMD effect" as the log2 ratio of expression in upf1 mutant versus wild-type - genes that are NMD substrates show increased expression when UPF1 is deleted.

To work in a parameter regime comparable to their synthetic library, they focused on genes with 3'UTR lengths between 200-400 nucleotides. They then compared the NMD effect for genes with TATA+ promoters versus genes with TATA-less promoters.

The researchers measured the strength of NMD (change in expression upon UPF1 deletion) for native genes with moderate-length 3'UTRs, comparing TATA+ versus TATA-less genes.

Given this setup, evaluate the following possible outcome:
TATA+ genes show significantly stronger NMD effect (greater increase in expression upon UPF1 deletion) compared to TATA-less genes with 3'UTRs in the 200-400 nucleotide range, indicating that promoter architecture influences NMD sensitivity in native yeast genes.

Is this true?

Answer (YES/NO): NO